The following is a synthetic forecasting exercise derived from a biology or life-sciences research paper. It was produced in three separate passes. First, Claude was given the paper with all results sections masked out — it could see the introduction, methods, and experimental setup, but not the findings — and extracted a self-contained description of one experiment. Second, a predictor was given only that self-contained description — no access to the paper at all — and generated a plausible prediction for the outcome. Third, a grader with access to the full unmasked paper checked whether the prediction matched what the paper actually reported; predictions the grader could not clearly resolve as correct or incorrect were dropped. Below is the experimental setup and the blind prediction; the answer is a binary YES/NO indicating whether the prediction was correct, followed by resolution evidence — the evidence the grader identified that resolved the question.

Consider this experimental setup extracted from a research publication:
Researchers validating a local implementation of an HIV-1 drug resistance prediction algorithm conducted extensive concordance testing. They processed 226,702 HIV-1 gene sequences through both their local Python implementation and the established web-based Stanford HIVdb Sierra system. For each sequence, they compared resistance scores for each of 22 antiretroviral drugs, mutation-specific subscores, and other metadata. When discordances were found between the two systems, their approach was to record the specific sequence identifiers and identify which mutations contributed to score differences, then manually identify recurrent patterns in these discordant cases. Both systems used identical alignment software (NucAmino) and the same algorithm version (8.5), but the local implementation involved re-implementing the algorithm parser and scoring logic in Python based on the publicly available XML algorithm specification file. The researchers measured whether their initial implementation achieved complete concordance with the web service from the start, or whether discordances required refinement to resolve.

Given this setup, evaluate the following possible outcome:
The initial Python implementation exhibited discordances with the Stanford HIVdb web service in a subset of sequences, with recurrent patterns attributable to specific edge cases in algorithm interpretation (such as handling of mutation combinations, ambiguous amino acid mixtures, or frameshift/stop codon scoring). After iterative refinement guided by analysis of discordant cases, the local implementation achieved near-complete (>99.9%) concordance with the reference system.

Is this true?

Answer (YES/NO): YES